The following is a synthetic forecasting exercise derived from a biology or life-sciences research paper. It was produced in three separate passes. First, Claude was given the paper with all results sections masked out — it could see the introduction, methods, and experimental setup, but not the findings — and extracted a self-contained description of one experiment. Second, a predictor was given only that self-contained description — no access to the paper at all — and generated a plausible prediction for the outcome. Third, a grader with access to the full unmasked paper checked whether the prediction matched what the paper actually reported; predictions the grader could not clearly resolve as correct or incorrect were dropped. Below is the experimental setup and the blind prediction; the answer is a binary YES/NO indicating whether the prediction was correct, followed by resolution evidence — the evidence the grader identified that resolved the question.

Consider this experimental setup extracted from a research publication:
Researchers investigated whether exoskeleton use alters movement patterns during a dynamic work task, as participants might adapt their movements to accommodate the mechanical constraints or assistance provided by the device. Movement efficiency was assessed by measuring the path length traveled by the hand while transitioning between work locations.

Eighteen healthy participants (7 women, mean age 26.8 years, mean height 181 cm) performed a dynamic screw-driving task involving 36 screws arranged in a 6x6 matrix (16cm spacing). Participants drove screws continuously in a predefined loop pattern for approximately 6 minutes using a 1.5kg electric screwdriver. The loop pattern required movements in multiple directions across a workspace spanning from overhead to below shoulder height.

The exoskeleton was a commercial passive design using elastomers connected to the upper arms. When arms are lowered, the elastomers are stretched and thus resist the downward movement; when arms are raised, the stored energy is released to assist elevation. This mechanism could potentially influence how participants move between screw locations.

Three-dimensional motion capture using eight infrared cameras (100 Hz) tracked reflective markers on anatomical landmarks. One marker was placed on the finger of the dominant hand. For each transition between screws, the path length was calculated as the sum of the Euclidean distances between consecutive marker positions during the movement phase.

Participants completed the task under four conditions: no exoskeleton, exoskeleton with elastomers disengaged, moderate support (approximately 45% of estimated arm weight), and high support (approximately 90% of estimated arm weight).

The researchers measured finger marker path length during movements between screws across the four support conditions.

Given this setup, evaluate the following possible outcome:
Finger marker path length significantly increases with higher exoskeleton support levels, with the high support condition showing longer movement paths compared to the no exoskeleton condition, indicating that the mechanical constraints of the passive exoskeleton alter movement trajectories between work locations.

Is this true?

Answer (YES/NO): NO